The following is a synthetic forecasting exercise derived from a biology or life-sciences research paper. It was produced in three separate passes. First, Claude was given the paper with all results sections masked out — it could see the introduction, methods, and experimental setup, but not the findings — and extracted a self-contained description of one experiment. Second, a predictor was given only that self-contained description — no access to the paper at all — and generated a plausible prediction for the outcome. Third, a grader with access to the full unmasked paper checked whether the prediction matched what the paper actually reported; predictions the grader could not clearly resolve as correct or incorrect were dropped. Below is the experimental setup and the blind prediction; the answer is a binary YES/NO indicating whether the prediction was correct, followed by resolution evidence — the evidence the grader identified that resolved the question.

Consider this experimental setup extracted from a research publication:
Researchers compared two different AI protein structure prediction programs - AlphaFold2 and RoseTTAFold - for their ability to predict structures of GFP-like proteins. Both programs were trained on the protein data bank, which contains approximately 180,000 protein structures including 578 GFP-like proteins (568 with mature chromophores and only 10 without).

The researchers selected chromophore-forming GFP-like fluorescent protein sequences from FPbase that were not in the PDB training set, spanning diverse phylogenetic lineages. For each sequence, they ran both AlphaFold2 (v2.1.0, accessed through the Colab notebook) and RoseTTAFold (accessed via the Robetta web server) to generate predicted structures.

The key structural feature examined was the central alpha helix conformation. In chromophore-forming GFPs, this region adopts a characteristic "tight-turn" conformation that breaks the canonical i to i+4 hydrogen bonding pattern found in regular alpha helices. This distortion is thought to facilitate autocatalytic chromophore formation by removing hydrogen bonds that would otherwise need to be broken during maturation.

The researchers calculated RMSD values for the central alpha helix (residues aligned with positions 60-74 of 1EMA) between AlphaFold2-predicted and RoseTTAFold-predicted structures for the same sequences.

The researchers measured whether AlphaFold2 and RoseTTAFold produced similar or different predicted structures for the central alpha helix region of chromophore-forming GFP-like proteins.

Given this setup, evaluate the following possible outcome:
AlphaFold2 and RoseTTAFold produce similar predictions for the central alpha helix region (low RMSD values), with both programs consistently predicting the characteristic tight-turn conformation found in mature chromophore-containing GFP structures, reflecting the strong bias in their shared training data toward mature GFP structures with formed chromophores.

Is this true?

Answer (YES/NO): NO